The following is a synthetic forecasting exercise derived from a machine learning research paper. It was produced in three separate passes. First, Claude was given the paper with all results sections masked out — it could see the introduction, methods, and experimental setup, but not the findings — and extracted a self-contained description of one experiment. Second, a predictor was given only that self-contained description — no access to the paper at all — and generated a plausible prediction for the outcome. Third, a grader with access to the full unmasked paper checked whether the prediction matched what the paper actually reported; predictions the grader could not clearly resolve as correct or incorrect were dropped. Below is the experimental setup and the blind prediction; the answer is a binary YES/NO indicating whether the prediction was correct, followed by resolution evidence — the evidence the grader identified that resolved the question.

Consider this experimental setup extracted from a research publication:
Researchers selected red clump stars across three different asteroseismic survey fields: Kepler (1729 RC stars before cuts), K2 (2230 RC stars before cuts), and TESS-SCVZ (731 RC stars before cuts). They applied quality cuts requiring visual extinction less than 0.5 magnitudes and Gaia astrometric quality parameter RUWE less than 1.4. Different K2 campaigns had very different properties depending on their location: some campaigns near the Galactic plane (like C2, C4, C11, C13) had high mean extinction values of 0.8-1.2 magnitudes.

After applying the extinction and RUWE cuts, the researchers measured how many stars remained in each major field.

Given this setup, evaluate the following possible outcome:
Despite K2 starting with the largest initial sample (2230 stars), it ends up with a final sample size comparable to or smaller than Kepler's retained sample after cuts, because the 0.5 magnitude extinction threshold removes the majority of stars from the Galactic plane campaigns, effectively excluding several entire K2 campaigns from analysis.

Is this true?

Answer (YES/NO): YES